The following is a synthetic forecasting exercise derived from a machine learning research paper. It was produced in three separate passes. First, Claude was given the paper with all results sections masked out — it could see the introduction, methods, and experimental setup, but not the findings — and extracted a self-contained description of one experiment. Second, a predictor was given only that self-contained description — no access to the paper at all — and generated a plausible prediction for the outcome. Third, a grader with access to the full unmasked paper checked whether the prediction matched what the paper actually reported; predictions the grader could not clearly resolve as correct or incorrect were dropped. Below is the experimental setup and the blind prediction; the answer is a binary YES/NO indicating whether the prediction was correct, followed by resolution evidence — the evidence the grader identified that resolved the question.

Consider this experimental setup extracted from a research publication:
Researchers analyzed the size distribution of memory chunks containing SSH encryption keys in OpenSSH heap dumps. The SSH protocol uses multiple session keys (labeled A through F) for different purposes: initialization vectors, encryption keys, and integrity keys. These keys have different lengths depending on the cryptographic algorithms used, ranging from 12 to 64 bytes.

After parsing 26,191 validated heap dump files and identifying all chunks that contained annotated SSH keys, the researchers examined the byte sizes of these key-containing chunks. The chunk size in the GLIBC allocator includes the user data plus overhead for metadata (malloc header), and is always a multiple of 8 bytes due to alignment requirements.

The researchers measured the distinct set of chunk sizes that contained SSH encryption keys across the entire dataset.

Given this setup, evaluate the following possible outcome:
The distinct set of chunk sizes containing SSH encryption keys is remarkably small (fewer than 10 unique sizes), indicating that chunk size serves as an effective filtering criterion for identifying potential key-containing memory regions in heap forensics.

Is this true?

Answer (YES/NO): YES